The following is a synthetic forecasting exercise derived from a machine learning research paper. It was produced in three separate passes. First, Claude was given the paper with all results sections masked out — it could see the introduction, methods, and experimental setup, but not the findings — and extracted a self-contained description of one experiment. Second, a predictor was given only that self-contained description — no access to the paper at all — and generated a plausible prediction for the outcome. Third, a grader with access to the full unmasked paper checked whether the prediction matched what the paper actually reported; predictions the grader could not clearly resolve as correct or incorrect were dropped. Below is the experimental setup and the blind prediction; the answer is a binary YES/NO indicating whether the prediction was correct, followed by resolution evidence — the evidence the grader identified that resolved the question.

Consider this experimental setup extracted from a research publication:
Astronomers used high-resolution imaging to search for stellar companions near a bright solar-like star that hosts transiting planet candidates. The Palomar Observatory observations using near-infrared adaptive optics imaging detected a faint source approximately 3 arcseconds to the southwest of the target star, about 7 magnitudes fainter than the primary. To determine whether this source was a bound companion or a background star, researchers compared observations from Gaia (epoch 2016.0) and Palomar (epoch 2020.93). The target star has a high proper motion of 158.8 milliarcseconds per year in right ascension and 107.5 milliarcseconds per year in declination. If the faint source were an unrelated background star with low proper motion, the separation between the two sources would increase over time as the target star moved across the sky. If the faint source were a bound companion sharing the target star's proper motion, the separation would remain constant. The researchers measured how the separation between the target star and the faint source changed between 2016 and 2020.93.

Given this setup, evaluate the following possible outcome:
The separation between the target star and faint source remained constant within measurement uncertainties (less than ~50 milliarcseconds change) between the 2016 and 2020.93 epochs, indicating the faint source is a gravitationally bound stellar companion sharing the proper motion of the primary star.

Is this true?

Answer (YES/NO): NO